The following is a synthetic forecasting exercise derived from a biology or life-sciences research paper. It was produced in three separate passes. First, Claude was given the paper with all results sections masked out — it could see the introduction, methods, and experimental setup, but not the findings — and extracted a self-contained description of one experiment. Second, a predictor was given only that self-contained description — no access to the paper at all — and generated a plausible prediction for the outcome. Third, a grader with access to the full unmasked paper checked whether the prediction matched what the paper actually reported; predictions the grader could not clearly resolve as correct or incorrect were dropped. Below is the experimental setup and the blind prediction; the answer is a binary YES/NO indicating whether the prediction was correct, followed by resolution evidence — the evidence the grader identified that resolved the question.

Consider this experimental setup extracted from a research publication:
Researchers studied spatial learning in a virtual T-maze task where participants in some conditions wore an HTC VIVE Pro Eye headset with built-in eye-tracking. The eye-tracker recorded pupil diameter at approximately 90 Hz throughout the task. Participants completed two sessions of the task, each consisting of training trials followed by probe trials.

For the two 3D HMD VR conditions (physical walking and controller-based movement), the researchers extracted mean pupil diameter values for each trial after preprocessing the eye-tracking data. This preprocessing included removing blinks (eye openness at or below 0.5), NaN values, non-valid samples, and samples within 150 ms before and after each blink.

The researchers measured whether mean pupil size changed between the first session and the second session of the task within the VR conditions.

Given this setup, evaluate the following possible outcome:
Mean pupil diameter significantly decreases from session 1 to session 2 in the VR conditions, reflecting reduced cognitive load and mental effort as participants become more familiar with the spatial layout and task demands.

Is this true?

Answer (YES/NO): YES